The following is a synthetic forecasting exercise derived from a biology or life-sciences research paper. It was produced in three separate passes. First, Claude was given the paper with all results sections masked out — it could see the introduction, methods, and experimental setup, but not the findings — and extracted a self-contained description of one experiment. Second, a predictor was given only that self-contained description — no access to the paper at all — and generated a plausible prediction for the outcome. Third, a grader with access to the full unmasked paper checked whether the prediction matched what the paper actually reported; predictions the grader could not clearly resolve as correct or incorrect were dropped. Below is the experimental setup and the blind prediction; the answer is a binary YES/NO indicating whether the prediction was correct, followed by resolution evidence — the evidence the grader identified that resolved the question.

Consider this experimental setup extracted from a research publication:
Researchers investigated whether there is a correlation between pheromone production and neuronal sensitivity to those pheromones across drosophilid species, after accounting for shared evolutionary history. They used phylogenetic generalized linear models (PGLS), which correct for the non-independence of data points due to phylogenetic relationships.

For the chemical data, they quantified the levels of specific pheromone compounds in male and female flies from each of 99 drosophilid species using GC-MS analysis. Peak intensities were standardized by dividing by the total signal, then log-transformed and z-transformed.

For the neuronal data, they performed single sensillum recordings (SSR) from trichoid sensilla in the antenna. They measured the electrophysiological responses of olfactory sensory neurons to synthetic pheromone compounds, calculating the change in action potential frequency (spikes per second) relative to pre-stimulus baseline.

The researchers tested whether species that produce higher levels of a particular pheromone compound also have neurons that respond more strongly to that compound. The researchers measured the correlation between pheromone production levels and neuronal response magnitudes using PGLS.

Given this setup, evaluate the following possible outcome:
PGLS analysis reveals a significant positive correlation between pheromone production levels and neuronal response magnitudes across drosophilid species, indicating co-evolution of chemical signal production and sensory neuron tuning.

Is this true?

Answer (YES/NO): NO